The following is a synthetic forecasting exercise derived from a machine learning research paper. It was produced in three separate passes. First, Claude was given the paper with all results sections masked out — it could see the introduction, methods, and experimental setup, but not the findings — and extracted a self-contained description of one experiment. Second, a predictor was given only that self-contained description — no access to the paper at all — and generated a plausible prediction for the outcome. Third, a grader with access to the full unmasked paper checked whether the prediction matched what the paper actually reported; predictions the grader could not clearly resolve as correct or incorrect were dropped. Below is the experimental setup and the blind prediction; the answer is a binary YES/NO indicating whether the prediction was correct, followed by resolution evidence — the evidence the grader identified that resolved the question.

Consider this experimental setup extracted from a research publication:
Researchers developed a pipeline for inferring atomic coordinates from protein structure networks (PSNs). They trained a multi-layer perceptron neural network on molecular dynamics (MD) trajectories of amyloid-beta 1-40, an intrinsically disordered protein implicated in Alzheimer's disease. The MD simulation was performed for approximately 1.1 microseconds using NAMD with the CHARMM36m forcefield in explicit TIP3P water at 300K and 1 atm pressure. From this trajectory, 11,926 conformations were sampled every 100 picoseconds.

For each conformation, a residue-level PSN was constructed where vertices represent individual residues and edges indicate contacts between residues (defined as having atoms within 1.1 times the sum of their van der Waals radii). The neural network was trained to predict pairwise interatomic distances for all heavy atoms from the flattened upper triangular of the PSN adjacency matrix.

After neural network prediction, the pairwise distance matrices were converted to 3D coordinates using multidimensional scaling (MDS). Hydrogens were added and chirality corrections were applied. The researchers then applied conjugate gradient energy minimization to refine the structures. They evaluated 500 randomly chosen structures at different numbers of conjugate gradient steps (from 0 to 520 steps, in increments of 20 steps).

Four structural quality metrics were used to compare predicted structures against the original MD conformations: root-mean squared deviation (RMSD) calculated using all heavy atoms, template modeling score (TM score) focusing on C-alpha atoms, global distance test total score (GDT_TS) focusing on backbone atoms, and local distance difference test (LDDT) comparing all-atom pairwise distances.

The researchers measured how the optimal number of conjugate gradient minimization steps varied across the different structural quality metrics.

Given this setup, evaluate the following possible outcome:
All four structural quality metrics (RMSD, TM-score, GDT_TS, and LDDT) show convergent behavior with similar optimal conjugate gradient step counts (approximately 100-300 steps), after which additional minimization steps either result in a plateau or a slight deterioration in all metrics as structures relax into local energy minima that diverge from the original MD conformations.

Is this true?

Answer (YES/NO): NO